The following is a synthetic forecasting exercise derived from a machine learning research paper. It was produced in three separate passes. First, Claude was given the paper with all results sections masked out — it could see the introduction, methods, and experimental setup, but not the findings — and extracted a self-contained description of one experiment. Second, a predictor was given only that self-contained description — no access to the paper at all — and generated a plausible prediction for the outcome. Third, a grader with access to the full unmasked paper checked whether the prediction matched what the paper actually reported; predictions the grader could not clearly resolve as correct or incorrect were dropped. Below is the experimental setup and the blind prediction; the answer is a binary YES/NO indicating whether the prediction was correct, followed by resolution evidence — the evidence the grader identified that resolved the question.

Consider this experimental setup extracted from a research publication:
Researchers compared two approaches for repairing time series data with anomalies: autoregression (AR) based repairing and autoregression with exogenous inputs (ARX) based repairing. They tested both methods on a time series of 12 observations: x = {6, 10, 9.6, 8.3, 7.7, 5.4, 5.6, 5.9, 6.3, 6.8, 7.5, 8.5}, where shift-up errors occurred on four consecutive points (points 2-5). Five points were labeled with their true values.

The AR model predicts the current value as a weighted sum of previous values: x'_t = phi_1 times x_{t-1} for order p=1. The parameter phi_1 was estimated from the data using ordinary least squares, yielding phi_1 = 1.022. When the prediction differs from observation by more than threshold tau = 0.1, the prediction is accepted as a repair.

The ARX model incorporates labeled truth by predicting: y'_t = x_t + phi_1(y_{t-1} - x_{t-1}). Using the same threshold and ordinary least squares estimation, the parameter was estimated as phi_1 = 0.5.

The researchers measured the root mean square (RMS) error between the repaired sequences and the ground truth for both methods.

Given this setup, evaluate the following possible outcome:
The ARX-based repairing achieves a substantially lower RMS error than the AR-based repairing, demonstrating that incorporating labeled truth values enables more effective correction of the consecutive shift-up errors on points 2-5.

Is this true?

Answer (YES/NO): NO